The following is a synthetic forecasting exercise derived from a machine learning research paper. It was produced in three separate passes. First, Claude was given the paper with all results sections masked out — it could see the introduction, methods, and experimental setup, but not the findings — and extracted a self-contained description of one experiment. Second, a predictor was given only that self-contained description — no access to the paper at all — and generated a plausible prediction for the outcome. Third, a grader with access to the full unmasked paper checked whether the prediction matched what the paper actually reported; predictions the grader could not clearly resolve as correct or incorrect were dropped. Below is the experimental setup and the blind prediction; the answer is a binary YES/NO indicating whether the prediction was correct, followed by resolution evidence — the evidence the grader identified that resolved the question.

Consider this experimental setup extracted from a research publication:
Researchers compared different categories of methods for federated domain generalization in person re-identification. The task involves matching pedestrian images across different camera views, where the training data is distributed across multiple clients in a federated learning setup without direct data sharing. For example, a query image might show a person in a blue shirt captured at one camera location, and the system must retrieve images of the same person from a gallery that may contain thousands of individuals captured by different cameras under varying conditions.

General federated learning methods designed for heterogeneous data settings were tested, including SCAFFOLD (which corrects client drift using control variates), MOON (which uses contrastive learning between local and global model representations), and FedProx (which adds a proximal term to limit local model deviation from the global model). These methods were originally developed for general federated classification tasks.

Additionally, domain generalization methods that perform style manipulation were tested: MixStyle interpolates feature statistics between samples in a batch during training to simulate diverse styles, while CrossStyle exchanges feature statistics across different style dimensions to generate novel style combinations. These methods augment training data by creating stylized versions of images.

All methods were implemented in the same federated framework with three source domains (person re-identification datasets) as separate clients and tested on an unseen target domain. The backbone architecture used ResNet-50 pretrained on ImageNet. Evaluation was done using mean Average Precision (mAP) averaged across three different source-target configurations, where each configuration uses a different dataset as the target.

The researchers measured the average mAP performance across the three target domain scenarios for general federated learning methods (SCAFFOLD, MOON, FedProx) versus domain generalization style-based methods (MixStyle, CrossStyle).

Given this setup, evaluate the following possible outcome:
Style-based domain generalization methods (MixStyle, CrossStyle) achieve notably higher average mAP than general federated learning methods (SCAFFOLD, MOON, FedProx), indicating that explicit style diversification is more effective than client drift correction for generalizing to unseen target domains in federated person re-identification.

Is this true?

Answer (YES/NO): YES